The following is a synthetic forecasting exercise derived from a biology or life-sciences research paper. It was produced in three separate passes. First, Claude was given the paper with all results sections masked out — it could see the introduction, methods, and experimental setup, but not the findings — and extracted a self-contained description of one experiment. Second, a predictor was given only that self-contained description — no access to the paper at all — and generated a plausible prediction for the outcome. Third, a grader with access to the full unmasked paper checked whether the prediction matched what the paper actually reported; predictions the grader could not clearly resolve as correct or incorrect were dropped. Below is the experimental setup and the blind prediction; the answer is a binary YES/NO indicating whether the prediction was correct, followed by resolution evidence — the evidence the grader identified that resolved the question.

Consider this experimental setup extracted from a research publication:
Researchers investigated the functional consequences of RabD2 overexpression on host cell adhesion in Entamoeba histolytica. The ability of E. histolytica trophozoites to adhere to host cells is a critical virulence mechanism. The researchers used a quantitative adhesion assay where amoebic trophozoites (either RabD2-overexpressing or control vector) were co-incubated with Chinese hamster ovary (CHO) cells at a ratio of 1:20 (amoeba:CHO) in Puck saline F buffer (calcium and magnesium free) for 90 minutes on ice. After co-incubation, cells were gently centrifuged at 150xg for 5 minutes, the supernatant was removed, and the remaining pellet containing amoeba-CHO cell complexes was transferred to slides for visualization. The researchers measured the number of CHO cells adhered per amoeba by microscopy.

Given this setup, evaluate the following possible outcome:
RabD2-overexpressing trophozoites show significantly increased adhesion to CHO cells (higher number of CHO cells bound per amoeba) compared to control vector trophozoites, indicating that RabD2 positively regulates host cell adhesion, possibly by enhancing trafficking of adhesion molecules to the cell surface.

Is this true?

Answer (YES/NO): NO